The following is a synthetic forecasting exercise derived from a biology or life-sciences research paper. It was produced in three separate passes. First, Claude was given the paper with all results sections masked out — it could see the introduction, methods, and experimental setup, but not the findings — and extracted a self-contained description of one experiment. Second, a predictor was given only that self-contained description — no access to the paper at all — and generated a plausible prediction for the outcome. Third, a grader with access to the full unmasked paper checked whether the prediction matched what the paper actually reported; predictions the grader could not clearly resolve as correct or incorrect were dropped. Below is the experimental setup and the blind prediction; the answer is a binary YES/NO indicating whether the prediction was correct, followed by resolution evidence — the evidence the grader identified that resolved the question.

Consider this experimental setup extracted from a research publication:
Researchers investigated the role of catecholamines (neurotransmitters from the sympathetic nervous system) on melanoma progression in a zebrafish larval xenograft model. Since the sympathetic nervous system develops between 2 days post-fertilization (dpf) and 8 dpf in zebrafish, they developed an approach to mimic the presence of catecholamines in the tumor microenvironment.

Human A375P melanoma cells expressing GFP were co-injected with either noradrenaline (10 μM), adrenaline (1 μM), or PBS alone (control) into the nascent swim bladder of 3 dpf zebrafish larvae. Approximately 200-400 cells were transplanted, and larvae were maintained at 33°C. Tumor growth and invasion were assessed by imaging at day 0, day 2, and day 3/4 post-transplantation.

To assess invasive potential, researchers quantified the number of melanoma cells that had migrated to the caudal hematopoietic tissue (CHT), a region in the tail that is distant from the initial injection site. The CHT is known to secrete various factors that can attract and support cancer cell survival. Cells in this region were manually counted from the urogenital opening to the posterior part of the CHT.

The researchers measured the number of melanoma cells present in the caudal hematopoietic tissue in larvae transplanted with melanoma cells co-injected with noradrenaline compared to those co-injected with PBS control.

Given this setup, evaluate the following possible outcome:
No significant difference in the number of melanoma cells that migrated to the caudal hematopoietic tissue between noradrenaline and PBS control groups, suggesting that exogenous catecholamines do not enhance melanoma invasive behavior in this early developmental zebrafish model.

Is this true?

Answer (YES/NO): NO